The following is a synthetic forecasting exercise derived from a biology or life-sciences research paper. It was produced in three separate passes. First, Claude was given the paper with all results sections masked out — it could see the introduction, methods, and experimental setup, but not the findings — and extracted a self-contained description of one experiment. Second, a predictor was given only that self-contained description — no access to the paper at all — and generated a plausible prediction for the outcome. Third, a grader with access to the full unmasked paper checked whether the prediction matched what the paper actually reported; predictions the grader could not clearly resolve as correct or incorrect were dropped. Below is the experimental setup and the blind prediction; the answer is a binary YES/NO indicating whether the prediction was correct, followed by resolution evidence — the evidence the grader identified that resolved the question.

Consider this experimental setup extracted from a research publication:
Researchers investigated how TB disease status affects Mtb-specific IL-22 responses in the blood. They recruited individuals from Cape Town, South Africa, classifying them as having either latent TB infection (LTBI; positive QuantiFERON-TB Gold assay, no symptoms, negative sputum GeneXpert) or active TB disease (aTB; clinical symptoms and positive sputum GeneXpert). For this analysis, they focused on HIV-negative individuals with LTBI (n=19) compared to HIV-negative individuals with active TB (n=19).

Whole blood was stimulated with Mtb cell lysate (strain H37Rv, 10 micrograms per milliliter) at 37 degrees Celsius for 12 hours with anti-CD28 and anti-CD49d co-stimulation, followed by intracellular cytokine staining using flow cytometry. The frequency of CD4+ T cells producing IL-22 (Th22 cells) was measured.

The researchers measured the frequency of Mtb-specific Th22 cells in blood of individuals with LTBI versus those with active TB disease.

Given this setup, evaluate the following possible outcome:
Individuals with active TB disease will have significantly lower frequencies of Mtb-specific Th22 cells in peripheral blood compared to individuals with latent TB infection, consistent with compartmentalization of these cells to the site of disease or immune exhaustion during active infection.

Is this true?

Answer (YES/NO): NO